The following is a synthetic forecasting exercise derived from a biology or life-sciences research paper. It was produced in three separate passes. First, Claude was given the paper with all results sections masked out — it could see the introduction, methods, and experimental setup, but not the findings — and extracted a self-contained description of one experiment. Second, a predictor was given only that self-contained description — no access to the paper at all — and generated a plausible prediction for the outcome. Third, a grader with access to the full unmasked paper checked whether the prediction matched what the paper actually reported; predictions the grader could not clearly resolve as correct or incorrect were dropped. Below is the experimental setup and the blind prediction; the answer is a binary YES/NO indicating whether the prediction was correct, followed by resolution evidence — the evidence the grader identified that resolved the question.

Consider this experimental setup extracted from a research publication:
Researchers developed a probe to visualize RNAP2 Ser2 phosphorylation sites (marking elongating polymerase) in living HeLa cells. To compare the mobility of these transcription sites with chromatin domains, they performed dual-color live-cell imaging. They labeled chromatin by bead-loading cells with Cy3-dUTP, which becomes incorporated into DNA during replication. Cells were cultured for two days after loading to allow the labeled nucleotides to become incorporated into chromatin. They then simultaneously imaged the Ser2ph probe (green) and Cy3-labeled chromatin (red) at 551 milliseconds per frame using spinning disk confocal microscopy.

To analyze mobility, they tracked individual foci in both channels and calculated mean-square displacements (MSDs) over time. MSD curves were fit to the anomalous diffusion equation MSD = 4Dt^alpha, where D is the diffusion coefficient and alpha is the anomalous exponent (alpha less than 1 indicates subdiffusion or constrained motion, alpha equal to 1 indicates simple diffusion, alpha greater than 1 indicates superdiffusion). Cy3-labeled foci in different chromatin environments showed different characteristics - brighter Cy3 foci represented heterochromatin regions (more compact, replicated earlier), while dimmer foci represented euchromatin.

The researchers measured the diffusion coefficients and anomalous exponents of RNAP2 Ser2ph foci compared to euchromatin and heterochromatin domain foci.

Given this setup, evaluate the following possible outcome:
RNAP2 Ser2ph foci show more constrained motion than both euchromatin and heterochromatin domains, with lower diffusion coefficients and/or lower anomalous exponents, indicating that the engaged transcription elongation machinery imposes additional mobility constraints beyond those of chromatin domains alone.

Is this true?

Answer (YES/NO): NO